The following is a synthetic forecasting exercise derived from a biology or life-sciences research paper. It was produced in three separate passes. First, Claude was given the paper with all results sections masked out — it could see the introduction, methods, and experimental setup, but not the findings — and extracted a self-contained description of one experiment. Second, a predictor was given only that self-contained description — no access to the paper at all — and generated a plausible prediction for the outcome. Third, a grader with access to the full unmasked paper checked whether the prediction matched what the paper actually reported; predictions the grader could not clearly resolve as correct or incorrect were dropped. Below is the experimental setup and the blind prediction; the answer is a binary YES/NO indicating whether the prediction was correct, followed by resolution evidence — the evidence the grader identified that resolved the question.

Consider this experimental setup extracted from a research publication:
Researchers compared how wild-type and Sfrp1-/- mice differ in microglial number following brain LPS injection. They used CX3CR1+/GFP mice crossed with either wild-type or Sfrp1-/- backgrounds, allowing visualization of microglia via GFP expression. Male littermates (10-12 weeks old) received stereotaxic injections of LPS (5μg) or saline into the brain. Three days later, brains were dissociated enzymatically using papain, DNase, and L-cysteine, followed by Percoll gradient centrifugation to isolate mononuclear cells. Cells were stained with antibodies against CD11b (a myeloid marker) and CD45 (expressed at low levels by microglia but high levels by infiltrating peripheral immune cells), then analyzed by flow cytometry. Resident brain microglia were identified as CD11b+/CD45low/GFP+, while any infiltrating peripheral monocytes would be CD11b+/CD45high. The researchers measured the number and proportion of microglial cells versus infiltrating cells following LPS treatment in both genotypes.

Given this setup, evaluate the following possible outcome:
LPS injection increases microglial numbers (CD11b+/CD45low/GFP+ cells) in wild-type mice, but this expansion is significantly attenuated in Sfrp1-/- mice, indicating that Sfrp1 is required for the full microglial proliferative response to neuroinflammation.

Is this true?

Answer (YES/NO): NO